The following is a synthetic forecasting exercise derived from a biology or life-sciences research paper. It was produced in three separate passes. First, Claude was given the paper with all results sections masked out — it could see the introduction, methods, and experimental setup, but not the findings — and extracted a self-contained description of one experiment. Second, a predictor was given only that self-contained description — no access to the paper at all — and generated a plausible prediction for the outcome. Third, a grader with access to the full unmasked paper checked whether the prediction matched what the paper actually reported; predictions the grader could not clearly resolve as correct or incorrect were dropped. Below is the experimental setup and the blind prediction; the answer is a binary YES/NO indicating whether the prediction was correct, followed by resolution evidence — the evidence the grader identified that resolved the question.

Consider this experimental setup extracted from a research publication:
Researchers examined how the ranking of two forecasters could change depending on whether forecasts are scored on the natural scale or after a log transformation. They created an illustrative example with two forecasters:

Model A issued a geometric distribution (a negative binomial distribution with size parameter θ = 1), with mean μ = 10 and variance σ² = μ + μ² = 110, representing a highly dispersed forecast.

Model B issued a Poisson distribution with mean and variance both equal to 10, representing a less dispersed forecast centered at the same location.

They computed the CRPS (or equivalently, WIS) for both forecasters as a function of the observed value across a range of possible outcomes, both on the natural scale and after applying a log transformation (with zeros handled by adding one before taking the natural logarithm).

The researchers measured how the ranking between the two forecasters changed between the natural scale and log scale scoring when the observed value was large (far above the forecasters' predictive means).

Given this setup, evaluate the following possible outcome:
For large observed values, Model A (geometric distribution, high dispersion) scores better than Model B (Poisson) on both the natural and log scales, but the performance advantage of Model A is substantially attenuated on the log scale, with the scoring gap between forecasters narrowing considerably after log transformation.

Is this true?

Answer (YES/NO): NO